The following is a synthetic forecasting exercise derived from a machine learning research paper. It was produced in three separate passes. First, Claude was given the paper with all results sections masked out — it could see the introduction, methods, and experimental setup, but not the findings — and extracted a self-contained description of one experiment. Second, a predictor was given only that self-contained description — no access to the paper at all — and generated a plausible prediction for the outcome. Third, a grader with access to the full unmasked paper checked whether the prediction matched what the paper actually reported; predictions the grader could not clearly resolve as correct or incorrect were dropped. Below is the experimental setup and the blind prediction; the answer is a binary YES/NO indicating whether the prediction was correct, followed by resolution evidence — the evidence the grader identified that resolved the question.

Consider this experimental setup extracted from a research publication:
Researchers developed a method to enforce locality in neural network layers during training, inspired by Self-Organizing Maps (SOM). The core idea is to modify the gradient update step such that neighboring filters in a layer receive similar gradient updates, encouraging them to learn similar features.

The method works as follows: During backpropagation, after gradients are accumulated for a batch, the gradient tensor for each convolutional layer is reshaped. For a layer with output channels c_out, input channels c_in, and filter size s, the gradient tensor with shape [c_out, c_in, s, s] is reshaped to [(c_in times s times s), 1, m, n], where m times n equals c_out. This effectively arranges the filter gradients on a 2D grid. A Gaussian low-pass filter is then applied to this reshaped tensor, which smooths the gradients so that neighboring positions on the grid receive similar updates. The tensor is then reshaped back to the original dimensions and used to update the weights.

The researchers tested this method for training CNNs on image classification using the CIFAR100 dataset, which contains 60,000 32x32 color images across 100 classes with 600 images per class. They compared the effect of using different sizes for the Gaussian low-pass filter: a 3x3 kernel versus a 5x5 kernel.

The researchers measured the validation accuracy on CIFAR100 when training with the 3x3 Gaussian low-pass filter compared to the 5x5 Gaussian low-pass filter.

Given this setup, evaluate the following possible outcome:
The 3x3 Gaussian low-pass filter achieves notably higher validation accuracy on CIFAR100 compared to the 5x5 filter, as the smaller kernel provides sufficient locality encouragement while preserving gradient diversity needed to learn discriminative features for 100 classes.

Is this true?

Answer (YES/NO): YES